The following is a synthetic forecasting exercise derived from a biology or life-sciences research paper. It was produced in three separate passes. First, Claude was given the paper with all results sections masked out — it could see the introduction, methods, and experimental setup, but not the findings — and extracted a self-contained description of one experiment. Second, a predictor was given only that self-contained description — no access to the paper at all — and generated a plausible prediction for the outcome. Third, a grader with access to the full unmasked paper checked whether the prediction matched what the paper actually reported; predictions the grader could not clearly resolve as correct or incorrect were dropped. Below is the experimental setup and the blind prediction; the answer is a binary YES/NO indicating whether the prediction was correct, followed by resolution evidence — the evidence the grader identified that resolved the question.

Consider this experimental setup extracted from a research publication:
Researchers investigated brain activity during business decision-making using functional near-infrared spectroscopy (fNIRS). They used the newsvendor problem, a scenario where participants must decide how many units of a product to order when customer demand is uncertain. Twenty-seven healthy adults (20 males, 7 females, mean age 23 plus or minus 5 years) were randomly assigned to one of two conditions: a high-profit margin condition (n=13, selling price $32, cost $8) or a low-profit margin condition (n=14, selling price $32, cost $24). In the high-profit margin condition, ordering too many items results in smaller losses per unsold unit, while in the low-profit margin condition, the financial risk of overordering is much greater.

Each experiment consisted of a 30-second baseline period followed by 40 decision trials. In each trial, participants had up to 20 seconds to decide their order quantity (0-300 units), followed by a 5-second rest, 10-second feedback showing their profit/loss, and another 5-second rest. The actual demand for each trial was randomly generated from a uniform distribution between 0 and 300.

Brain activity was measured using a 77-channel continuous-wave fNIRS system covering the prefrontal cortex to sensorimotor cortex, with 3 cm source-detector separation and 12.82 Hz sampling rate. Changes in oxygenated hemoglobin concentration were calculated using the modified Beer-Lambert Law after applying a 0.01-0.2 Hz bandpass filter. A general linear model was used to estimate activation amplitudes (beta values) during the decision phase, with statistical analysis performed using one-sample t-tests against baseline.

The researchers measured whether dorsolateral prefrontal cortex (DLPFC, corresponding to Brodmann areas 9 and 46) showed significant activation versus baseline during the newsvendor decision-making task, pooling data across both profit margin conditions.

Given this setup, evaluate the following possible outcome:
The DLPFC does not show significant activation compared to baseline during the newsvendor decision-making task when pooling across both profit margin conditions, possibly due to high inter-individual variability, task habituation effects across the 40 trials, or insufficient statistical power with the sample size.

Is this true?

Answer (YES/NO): NO